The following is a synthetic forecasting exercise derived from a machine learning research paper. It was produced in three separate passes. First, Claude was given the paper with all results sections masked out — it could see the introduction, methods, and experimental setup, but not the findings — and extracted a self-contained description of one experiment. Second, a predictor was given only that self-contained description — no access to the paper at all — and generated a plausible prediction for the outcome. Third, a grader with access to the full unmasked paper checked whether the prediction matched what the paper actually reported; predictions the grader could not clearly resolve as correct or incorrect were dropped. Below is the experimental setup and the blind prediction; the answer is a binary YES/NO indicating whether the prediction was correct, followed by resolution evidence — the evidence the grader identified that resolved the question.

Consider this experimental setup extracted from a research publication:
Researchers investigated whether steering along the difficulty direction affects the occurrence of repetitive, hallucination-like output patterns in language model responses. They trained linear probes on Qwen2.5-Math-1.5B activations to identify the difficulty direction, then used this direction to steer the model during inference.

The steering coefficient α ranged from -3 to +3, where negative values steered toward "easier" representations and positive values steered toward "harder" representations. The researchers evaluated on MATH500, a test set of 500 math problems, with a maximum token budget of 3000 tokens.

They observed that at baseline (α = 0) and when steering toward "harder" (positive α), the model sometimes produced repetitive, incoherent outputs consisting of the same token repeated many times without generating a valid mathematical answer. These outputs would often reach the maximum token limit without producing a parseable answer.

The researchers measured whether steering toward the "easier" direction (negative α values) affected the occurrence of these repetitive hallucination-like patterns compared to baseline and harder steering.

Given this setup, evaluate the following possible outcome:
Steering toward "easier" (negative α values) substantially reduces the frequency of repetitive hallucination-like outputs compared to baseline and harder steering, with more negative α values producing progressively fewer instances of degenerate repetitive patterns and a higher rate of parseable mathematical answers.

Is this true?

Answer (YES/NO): NO